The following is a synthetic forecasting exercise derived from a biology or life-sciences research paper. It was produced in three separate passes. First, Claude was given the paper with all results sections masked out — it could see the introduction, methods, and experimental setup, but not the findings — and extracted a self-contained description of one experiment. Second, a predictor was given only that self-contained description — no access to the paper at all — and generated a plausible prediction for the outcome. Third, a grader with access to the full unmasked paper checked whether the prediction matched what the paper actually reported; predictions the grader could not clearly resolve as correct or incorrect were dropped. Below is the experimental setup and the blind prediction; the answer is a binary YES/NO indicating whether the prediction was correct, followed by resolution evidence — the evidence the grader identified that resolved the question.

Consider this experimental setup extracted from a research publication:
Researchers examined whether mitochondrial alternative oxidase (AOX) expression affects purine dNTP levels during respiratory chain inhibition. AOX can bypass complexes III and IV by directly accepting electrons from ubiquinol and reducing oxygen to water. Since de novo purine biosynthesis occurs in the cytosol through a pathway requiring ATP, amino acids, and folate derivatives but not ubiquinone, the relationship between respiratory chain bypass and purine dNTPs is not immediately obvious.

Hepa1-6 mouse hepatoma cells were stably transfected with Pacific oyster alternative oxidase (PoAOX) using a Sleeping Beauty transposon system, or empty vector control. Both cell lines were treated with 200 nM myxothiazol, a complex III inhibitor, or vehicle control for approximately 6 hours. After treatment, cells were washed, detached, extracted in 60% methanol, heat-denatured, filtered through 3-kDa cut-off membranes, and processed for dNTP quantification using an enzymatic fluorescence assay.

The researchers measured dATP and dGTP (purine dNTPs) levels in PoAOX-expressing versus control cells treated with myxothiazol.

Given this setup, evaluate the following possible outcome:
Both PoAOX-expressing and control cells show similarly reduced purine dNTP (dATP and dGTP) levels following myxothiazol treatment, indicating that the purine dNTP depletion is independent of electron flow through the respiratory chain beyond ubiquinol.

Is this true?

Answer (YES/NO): NO